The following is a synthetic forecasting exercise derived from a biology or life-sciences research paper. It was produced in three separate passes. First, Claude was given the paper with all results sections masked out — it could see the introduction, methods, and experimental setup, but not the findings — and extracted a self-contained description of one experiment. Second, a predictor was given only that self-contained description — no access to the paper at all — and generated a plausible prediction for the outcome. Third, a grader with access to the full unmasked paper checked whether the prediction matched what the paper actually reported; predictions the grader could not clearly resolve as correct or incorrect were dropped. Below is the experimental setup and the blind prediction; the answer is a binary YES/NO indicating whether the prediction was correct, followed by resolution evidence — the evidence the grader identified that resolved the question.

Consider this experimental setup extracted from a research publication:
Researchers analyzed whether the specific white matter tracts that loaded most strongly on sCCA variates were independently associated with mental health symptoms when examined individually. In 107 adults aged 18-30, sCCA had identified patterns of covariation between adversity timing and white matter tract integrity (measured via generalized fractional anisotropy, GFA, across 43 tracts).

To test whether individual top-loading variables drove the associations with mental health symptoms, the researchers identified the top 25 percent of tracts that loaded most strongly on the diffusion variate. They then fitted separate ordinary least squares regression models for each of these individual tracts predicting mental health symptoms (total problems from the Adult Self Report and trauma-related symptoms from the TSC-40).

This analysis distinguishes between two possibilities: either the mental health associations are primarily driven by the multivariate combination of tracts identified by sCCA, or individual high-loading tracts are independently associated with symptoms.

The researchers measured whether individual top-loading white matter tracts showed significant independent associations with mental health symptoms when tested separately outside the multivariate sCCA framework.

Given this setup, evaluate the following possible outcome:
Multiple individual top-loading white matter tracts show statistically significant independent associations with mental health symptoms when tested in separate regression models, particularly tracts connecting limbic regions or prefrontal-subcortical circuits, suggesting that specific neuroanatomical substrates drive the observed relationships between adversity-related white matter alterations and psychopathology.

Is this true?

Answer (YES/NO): NO